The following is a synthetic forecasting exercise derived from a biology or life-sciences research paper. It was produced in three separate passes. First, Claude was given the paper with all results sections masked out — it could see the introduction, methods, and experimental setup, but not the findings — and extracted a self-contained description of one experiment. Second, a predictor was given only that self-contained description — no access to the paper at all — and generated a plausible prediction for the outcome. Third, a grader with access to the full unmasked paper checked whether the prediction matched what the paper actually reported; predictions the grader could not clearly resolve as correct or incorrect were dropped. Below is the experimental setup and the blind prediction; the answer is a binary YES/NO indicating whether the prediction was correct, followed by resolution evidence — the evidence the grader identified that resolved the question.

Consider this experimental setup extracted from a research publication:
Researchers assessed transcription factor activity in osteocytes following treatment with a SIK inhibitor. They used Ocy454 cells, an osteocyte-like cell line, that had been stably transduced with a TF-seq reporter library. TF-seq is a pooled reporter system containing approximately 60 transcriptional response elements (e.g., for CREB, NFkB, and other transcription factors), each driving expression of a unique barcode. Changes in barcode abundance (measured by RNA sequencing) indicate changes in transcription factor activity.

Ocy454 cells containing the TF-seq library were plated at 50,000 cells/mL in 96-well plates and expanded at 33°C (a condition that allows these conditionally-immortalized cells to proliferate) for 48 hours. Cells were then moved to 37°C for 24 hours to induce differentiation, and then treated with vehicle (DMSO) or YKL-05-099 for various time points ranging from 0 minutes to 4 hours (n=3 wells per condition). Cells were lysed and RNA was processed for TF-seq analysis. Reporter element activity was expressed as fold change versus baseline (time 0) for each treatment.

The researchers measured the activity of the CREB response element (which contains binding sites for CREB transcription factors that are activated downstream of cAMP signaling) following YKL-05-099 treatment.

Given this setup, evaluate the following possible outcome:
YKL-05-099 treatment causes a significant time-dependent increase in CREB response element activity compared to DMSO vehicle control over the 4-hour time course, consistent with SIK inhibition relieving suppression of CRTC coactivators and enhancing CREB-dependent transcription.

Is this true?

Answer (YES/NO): YES